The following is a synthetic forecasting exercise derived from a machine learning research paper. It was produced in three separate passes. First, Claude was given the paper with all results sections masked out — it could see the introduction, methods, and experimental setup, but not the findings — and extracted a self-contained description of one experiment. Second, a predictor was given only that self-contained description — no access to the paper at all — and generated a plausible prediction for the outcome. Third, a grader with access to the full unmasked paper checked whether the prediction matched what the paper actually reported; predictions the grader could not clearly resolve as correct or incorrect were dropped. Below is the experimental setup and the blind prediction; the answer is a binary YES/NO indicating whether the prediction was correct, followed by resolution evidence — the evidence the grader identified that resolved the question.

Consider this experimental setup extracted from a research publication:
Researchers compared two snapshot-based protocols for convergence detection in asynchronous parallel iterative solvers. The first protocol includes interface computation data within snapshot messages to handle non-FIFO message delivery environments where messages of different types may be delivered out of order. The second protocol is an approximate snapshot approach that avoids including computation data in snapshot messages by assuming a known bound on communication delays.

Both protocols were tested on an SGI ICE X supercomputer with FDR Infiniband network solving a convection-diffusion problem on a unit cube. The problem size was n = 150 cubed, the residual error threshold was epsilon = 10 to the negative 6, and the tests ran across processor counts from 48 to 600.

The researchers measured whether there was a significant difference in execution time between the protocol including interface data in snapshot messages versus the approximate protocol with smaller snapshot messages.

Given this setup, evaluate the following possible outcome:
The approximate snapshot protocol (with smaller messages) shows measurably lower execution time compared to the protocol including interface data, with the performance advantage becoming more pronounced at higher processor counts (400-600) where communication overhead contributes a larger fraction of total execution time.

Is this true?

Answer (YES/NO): NO